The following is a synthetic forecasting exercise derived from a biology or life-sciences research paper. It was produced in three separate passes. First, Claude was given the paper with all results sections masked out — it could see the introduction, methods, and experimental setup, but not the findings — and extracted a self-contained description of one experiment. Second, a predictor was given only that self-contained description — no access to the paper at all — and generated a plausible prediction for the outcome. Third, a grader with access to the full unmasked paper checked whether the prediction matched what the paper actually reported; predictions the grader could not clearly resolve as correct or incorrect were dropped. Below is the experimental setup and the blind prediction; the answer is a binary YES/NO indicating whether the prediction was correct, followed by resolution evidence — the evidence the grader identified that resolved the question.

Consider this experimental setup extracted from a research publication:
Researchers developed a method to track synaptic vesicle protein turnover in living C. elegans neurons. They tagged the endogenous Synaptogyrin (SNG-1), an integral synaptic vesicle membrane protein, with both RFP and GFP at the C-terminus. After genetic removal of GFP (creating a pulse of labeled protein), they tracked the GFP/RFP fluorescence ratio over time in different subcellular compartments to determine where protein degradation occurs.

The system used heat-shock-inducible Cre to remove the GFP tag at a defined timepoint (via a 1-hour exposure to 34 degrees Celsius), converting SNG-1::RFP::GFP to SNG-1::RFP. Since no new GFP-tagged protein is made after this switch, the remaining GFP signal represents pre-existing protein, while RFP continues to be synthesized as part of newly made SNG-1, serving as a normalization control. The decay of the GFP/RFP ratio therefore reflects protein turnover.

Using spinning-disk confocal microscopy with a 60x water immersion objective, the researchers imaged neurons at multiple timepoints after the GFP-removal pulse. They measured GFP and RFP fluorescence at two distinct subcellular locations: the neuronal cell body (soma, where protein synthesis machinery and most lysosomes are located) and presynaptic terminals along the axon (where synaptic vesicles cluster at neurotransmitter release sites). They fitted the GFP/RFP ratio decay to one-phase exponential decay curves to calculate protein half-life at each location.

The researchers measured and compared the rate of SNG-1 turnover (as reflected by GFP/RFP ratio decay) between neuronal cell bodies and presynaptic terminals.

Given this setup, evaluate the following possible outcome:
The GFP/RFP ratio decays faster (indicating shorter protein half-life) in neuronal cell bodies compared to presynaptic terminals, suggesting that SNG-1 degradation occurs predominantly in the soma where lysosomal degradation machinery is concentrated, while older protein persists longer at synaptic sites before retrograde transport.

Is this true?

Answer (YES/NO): NO